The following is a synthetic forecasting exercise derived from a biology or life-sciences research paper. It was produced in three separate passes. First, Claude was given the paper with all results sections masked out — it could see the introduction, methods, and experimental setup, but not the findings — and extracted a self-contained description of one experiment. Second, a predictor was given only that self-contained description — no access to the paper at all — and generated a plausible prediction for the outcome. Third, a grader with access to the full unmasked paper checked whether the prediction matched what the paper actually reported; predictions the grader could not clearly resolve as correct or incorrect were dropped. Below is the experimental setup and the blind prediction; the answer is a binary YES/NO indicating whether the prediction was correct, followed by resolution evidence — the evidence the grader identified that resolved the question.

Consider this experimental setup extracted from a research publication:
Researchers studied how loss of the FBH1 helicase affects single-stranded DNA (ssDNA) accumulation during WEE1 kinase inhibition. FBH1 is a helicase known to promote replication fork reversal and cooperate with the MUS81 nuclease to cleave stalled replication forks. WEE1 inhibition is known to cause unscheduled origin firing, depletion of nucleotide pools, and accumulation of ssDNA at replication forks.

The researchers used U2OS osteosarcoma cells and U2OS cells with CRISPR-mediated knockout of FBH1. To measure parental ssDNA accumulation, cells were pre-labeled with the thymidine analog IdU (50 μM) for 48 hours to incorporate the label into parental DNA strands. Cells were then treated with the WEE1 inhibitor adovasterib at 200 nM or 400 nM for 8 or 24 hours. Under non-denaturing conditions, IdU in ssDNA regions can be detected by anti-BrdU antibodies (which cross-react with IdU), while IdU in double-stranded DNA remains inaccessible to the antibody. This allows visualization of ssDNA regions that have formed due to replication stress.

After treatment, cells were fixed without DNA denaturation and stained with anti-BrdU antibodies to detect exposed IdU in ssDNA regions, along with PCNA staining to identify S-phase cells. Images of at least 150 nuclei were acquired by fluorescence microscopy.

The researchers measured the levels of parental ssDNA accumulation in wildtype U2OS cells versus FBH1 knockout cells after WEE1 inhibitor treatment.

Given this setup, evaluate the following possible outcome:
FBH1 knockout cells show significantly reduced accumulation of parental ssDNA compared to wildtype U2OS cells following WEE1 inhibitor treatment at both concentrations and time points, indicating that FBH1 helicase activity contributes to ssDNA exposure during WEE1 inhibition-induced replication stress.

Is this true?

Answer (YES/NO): YES